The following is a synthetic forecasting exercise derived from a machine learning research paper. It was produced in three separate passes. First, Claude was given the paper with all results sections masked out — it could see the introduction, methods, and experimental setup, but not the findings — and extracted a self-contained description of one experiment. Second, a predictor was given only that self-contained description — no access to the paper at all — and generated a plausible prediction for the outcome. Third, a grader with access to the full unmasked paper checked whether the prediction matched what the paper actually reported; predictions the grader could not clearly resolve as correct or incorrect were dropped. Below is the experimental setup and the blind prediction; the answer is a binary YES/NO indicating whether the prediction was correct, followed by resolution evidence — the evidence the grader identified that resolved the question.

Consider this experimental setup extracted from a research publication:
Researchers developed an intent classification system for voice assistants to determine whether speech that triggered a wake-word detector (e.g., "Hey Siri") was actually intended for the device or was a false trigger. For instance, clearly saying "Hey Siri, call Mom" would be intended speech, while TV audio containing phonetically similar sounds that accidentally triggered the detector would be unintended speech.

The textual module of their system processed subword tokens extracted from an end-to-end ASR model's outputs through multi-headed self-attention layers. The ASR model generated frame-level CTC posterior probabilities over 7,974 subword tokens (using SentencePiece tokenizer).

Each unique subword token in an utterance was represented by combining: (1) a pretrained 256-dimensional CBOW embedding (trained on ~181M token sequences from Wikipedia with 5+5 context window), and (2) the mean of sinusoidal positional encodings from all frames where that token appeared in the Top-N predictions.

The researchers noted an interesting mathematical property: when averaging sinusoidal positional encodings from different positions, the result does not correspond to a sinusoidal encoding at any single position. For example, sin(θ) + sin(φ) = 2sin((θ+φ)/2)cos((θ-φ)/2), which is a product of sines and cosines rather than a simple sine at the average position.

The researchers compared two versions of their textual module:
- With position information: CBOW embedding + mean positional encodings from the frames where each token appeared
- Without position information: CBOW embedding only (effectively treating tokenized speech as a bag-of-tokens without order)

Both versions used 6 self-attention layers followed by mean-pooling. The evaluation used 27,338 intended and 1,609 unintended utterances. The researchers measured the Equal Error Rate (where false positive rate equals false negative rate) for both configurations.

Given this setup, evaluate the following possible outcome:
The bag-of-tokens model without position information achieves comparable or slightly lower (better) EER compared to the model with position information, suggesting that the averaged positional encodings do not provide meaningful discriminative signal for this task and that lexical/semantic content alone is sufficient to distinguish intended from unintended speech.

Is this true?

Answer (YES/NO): NO